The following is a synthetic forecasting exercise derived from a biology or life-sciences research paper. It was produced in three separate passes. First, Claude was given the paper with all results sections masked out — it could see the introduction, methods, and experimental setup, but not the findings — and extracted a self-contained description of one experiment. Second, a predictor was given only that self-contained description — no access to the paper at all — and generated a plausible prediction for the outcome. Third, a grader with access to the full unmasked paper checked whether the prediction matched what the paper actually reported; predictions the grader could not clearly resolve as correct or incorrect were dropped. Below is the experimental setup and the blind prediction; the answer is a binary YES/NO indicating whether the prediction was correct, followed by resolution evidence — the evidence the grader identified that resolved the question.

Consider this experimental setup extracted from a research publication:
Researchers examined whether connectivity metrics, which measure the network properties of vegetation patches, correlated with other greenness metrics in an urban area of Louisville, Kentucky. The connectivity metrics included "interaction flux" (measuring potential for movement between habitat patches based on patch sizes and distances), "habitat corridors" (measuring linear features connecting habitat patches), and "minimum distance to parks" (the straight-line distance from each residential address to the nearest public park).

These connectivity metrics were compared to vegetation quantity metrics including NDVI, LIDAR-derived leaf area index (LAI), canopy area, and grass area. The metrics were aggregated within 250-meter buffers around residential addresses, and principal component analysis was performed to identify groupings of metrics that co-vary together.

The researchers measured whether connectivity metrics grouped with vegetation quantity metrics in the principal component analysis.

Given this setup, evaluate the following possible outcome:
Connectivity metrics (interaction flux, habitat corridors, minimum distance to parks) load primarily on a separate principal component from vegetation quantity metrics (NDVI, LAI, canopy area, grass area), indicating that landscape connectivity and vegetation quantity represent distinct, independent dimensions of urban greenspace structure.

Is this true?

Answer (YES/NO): NO